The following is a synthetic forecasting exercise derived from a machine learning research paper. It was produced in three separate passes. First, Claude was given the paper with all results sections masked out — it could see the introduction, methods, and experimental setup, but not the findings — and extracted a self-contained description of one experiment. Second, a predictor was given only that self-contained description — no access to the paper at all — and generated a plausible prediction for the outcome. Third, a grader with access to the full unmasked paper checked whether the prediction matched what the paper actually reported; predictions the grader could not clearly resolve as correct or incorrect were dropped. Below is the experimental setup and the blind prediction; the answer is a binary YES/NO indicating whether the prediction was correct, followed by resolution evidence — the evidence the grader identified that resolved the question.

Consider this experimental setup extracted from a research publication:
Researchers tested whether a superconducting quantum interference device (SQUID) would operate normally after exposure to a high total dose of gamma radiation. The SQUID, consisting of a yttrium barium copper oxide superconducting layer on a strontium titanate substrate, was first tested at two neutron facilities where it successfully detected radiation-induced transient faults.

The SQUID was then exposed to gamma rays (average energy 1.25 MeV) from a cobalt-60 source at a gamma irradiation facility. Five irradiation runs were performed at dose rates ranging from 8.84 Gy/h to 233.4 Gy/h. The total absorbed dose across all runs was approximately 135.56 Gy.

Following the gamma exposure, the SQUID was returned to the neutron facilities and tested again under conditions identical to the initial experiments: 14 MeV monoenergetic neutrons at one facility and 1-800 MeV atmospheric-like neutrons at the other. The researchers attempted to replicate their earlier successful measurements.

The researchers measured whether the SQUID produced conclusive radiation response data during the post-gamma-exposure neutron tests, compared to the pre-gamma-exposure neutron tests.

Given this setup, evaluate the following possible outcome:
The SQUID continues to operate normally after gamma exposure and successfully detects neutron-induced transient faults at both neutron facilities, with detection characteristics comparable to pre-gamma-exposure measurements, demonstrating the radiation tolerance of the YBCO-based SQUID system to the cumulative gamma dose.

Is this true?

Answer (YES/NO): NO